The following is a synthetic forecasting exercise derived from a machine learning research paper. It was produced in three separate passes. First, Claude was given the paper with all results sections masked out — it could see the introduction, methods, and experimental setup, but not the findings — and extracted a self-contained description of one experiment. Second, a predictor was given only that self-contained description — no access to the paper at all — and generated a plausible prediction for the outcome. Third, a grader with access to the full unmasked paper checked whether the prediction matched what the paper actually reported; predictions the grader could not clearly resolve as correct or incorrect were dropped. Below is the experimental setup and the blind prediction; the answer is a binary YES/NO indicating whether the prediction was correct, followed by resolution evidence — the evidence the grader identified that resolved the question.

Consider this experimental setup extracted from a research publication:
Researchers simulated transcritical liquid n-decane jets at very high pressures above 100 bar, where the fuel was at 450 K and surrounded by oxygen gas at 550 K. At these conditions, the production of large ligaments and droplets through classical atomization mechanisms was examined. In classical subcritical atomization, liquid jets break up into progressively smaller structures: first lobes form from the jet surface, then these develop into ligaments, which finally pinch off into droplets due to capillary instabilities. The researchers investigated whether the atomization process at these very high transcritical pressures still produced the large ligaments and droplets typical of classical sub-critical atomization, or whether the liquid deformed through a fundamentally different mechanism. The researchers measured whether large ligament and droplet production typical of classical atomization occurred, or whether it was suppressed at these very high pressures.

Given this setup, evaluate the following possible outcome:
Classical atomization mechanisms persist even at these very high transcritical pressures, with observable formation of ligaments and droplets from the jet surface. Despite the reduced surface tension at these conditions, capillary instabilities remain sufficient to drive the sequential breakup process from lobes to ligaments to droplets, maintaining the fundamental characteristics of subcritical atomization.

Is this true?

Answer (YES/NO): NO